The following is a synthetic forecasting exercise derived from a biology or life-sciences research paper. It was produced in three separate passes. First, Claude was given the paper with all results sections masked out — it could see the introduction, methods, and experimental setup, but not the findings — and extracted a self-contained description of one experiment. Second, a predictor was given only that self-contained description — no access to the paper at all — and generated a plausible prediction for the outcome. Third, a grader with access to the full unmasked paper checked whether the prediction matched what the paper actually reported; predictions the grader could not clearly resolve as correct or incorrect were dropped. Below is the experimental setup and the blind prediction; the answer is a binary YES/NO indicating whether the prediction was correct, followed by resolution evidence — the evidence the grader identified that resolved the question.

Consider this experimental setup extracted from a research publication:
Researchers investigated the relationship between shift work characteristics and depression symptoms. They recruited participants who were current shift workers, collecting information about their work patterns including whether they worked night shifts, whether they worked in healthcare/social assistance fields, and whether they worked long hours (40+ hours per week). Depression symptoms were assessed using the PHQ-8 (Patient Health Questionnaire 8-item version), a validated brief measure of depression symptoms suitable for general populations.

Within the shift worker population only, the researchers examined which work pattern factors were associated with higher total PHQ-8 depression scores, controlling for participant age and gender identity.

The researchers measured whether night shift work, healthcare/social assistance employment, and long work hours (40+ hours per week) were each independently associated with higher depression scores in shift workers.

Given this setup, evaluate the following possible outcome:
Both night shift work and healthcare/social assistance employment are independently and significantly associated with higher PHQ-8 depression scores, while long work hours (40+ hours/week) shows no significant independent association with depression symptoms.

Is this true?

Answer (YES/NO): YES